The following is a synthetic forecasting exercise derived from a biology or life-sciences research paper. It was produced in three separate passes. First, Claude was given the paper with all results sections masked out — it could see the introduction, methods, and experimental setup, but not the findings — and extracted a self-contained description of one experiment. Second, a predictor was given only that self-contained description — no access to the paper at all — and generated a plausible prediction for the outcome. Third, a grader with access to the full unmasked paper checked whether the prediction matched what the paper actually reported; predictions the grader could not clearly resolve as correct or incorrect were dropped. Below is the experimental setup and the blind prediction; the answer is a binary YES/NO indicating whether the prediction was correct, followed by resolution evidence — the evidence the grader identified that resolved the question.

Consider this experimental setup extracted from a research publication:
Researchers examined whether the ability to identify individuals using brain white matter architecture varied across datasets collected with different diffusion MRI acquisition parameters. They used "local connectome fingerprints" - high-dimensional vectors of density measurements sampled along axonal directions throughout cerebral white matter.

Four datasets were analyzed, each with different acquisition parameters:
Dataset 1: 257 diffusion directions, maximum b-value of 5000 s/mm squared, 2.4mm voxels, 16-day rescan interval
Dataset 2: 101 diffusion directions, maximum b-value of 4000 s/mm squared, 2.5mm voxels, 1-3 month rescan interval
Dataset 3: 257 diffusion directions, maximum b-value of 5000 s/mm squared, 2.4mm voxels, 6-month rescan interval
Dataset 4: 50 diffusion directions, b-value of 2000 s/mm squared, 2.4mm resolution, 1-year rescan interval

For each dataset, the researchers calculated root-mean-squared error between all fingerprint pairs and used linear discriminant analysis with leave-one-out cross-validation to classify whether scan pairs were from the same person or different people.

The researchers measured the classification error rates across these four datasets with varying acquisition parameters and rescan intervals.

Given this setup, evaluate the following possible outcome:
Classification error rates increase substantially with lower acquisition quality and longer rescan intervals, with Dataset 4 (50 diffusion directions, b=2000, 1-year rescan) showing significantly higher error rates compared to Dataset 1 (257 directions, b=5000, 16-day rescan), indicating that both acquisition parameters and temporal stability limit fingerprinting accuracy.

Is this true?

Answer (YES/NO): NO